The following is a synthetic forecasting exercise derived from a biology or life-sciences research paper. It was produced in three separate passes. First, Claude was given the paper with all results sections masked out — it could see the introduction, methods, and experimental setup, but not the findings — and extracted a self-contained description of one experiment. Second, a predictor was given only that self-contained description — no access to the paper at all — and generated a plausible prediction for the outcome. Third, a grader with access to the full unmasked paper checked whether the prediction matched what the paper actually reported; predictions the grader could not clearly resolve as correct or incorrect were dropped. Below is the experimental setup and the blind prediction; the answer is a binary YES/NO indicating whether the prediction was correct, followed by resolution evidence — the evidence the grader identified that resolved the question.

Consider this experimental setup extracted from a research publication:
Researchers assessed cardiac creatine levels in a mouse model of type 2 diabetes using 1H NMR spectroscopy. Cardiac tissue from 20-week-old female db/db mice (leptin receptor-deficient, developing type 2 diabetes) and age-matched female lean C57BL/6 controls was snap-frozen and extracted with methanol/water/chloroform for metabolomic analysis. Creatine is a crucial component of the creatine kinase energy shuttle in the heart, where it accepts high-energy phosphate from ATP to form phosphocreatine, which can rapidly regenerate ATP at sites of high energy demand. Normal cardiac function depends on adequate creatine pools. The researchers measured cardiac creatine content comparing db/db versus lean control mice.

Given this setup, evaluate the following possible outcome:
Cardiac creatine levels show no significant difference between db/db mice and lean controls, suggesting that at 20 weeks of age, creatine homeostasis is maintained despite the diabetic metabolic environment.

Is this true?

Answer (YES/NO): NO